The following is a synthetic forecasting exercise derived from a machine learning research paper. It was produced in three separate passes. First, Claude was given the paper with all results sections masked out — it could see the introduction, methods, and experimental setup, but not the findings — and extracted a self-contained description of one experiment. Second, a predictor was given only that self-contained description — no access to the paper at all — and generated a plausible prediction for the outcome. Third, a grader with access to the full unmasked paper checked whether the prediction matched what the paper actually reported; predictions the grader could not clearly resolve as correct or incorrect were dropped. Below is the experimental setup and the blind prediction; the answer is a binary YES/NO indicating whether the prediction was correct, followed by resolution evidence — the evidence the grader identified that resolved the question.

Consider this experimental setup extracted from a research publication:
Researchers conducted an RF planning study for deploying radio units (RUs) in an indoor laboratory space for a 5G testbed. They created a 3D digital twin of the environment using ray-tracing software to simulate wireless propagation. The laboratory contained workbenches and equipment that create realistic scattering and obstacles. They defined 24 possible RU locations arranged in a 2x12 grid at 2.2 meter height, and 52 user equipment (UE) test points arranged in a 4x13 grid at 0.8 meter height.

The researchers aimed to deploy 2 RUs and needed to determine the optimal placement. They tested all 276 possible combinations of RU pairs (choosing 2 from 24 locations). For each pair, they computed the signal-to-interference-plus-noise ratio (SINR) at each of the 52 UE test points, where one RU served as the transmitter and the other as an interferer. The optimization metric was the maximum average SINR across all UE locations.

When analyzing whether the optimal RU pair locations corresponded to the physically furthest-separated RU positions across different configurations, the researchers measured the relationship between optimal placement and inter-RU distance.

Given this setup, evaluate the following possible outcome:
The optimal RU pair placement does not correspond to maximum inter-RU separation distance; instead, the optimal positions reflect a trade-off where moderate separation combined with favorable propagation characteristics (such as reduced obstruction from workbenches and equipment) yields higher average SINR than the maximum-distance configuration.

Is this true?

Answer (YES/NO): YES